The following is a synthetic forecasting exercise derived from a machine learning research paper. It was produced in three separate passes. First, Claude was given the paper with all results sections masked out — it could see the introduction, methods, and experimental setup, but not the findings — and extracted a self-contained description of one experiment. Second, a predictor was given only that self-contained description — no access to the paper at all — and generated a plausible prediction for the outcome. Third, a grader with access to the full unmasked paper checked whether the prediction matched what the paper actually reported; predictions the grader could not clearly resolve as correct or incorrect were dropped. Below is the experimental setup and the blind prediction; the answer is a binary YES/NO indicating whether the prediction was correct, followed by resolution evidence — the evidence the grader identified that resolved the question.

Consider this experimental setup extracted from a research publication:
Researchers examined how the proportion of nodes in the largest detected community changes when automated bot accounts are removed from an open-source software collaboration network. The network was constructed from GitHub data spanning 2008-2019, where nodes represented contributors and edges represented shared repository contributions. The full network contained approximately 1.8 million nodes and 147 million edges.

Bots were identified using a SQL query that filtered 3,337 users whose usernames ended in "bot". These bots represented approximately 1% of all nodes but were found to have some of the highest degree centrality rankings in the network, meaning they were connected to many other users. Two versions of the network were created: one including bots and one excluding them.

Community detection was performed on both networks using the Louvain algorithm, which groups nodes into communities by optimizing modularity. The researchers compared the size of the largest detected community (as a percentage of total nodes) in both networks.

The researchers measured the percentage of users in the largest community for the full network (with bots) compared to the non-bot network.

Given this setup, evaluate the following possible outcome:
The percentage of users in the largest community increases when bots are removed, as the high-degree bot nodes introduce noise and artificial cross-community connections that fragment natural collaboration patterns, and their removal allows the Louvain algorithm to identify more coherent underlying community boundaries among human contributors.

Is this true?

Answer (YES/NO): NO